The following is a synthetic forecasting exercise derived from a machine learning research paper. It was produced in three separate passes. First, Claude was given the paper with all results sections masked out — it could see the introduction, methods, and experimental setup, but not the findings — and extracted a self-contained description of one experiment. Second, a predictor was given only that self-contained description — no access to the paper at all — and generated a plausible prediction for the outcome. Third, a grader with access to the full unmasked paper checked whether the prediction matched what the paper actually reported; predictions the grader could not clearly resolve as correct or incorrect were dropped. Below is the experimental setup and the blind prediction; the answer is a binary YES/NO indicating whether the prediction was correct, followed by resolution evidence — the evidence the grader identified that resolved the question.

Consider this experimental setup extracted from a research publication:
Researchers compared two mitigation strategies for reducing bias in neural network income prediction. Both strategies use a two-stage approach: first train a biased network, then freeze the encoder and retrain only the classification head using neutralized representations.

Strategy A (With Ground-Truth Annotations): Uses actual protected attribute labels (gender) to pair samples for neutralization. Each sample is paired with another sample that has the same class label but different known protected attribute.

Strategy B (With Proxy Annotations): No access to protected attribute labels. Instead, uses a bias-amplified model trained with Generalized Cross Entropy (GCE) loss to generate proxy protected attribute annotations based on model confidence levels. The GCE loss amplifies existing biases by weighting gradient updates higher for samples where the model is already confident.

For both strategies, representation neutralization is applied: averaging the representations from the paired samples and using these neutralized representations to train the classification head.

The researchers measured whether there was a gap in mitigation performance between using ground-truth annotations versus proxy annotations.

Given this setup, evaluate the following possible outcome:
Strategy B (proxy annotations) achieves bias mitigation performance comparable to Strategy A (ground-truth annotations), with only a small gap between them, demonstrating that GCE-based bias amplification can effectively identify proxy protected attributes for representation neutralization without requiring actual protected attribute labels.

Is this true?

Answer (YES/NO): NO